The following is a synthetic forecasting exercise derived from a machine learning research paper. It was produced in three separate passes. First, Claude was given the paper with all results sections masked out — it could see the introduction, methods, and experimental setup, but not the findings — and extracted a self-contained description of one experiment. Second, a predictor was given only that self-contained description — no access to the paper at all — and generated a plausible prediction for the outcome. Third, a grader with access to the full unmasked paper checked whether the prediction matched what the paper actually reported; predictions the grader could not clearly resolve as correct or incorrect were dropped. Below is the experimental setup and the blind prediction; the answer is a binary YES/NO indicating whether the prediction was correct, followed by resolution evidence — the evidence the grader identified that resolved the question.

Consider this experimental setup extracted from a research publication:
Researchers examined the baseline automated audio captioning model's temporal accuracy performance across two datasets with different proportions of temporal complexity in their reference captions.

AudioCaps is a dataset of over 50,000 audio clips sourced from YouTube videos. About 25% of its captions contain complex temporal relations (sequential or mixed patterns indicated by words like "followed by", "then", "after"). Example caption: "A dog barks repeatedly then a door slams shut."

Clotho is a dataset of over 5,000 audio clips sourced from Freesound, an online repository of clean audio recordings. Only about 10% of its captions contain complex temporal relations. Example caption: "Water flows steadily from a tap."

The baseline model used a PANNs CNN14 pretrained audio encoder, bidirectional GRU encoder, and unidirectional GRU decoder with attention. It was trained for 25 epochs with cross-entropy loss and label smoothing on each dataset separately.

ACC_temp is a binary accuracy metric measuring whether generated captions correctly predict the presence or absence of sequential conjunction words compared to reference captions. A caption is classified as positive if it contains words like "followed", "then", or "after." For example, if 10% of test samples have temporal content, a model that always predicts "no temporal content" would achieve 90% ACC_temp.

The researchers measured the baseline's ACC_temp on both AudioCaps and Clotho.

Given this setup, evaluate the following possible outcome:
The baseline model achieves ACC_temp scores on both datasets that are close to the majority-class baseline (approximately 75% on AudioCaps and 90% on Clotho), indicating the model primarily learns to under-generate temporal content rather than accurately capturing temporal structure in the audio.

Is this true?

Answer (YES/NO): NO